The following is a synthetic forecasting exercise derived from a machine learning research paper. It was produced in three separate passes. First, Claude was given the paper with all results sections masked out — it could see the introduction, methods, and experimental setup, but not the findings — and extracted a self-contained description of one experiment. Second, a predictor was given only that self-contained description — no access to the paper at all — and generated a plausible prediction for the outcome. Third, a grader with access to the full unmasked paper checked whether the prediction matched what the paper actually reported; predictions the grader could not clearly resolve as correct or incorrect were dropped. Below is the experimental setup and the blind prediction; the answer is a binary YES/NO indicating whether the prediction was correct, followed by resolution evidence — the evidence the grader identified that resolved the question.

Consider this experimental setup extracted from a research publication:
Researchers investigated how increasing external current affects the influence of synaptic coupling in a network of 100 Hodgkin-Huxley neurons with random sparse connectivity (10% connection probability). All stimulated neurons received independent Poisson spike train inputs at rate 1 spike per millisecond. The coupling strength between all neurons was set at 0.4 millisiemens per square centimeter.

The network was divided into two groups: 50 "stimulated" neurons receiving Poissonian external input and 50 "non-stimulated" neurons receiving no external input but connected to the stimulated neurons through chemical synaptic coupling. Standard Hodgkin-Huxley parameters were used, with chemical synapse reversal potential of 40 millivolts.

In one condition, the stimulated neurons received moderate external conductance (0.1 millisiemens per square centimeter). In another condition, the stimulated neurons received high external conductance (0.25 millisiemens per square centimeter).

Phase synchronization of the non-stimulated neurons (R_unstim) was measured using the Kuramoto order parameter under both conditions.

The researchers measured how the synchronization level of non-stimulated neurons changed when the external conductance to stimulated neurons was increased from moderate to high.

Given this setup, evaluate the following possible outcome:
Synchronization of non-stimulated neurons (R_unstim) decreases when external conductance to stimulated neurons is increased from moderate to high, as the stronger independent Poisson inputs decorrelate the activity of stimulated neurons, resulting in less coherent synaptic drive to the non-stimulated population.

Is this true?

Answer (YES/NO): YES